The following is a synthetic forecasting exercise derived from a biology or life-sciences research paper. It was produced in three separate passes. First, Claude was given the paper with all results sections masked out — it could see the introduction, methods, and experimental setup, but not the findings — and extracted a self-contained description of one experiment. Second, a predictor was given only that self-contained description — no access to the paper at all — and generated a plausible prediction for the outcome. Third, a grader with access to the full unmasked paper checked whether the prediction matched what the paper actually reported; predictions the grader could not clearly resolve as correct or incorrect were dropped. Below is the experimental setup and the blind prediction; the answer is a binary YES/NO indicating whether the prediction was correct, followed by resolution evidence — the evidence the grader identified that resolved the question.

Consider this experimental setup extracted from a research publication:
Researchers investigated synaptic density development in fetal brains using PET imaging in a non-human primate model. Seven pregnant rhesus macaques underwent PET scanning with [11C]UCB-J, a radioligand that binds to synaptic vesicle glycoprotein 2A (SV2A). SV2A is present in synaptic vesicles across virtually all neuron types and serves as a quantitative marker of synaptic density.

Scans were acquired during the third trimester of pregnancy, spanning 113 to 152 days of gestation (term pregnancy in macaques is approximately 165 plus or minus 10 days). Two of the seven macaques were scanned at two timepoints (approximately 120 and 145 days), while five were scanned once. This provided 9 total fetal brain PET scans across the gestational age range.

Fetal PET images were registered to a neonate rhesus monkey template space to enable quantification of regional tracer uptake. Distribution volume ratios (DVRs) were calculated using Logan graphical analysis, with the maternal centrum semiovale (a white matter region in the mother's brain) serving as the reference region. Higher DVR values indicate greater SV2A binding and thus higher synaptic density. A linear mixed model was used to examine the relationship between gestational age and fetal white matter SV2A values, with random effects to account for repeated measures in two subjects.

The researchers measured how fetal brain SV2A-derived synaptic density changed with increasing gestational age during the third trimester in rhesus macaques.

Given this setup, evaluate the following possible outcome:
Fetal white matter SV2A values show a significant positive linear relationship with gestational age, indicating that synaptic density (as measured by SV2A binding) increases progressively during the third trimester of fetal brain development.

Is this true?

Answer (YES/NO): YES